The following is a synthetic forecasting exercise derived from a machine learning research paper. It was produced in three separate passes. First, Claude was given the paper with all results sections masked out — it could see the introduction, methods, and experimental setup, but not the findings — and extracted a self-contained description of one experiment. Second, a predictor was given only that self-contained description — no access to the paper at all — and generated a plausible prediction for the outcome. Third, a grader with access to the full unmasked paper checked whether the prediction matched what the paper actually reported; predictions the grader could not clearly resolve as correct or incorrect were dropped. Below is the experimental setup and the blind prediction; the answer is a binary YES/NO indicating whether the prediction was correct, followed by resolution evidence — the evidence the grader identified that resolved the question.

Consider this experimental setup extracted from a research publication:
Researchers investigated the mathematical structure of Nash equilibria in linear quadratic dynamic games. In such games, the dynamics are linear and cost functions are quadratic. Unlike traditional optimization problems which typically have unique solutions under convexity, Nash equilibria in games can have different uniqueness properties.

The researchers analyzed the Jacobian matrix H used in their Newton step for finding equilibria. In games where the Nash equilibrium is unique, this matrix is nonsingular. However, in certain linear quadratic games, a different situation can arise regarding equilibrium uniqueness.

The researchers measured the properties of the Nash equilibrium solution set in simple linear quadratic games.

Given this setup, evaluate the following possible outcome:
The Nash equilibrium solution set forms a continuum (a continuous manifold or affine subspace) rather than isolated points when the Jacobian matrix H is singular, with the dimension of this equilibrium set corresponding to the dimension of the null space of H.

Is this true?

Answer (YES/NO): YES